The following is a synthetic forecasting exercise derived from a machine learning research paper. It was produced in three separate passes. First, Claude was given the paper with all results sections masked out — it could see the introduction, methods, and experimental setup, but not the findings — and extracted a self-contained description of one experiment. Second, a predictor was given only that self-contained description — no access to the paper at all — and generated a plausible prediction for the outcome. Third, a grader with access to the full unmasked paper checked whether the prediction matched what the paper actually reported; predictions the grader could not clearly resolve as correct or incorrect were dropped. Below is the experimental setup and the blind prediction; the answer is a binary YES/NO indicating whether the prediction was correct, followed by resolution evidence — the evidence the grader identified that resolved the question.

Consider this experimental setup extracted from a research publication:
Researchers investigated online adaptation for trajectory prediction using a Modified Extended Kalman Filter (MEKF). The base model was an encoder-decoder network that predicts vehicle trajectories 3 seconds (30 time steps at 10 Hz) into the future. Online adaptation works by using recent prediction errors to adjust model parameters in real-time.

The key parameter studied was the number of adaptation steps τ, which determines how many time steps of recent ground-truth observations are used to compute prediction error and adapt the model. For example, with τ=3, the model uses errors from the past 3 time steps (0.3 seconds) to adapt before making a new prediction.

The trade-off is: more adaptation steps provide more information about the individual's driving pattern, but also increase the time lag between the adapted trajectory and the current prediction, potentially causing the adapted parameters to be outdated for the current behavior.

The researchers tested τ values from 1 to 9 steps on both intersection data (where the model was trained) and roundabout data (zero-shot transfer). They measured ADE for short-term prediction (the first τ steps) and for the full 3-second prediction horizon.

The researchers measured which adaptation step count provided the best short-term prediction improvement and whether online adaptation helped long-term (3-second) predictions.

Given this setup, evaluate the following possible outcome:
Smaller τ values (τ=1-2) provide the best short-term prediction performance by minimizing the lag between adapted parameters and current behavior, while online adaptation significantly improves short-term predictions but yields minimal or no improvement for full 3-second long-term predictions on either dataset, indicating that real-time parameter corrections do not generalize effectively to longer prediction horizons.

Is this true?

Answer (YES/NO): NO